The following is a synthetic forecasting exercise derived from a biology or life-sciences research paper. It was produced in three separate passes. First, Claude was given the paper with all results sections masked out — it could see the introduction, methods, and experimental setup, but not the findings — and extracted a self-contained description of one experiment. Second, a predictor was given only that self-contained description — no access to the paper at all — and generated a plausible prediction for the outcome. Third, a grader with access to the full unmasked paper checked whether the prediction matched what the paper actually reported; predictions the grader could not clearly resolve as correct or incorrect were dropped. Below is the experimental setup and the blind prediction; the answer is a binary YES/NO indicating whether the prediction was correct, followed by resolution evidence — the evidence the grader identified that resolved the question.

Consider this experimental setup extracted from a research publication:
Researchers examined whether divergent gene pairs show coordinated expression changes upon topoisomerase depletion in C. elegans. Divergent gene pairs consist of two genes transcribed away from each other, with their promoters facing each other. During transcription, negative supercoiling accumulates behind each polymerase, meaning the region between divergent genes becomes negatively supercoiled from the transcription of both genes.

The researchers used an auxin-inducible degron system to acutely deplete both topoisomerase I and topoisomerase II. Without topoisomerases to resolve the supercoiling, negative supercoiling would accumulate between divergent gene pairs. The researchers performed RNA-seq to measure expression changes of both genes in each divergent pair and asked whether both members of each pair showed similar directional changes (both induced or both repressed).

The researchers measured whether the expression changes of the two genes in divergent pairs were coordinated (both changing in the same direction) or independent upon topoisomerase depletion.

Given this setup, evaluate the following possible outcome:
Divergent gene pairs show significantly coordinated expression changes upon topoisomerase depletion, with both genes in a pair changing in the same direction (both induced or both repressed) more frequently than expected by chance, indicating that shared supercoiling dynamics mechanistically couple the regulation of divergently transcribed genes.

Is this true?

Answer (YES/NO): YES